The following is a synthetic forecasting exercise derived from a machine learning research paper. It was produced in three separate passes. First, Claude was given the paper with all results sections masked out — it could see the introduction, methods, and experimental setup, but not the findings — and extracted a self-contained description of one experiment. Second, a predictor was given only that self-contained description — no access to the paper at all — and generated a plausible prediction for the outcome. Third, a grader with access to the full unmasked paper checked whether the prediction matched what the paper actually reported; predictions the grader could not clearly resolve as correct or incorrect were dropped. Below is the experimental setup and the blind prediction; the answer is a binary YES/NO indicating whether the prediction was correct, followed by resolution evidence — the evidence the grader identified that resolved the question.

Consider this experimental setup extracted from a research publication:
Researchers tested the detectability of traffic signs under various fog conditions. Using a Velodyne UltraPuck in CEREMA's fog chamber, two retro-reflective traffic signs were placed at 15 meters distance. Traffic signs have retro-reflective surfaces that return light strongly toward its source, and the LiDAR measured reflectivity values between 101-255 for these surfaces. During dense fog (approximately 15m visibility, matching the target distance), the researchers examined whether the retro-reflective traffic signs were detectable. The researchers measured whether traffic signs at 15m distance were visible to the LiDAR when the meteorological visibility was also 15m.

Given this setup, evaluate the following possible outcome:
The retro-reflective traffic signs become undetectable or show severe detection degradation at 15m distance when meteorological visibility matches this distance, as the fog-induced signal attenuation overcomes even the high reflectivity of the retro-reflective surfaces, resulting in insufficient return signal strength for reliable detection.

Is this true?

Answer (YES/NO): NO